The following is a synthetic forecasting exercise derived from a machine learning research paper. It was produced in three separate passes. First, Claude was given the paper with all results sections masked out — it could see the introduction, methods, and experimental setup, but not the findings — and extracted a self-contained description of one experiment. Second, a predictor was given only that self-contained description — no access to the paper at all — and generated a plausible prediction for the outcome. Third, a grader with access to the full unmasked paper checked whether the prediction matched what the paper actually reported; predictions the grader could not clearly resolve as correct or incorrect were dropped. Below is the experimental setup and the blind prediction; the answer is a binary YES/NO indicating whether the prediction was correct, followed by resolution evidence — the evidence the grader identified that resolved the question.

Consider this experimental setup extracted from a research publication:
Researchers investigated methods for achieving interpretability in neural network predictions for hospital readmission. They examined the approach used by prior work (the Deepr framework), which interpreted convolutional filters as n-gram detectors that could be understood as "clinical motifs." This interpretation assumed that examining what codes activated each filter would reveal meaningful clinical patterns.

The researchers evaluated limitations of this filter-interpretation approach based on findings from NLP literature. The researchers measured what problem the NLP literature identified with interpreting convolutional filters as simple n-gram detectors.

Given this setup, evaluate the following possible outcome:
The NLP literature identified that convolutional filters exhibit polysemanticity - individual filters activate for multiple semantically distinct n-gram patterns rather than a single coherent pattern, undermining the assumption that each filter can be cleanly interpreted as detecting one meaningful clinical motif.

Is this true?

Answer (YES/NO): YES